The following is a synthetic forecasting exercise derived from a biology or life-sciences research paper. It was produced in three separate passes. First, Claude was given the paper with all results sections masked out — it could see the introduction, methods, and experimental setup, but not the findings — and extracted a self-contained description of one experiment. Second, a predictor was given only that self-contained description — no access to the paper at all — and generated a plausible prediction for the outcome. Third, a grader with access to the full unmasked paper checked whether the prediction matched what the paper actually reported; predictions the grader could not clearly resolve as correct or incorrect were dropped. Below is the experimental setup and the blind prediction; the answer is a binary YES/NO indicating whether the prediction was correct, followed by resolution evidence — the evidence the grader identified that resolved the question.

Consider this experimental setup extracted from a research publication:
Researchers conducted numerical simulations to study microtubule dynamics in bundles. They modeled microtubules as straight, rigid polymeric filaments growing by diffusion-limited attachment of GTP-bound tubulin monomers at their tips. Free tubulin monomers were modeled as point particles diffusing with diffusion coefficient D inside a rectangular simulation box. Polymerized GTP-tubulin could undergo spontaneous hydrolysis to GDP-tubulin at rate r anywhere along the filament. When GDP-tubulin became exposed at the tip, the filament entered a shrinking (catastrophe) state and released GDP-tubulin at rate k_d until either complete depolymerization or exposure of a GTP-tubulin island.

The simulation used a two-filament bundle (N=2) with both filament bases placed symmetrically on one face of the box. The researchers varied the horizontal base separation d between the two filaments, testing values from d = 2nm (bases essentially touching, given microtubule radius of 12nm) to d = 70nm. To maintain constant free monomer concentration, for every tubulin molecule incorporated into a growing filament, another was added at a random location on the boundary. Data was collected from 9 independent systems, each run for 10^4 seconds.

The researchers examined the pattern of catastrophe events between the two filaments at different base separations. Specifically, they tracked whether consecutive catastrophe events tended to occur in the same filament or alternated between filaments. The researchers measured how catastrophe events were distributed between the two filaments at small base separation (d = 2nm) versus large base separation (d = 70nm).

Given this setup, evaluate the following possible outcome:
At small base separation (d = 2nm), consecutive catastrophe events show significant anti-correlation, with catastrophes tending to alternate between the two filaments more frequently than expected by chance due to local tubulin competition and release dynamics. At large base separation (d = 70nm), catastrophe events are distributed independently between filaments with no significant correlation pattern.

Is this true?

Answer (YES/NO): NO